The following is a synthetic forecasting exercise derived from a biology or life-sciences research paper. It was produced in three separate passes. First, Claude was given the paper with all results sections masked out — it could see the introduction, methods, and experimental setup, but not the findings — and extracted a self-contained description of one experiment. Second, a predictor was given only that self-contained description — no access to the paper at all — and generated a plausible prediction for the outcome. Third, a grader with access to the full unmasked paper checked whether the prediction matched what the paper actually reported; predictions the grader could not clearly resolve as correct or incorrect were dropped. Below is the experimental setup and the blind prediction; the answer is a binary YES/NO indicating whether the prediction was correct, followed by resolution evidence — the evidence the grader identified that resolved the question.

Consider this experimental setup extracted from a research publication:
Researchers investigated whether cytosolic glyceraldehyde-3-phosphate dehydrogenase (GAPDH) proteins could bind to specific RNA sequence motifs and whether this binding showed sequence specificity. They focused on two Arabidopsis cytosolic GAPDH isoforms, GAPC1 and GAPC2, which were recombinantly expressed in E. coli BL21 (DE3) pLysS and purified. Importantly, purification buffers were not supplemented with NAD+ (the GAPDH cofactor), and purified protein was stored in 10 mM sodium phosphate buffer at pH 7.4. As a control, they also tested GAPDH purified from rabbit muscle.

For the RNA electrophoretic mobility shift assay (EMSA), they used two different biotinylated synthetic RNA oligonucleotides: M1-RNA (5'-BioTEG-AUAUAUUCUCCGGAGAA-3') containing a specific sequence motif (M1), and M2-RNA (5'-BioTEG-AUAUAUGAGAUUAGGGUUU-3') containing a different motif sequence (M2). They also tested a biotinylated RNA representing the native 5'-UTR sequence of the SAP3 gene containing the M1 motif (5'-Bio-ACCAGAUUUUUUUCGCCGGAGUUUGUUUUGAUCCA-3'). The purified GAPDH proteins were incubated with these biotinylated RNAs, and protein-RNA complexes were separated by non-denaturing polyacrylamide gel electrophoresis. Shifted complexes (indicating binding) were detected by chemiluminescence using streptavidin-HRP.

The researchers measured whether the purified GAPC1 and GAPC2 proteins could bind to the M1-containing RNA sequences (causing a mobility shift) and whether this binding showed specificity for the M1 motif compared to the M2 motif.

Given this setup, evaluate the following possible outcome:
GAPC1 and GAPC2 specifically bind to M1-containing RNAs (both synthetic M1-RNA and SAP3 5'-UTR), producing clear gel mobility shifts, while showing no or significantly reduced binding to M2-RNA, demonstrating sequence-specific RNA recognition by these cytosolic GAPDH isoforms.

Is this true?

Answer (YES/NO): NO